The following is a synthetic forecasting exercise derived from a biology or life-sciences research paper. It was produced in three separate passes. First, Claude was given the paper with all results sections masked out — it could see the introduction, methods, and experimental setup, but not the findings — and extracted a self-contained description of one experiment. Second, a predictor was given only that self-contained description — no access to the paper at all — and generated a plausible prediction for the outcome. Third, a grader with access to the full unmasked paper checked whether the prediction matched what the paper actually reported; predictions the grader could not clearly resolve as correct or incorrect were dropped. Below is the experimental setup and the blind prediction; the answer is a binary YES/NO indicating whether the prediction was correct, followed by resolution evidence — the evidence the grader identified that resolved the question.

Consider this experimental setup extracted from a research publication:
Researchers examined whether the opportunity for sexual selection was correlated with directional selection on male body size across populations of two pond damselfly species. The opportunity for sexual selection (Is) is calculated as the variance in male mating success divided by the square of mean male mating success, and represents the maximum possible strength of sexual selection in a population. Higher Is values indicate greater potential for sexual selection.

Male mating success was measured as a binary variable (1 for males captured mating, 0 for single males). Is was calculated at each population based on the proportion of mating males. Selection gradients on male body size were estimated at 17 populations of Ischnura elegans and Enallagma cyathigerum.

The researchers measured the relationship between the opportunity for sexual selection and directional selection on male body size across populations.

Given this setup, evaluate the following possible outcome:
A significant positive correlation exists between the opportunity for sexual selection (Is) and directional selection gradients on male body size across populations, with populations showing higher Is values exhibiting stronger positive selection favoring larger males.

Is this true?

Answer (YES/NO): YES